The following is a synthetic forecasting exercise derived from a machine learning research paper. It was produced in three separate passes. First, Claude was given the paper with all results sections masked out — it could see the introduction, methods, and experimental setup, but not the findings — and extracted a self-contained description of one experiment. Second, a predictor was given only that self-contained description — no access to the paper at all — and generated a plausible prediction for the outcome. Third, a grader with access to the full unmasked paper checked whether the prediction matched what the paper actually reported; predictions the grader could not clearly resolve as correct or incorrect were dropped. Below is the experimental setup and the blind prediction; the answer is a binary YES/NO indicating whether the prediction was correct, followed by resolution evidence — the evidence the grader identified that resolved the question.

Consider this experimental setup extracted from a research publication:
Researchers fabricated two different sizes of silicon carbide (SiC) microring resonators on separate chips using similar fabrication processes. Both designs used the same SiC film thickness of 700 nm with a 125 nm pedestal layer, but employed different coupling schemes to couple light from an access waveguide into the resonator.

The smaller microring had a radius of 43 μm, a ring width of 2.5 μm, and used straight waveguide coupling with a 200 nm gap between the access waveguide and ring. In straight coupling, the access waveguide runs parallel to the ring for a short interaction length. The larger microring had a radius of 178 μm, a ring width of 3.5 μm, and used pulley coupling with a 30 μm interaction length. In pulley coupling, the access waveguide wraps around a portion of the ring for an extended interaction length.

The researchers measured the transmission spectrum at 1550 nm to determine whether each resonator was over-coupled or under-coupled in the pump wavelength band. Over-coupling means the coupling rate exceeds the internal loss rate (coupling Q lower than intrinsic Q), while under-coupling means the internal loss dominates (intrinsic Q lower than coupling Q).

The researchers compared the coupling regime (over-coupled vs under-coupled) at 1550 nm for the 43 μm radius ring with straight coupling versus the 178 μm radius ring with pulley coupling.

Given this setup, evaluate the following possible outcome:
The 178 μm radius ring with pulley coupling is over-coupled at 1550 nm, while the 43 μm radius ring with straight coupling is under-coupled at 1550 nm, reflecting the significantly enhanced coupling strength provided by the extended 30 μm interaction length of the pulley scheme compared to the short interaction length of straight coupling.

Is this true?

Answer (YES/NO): NO